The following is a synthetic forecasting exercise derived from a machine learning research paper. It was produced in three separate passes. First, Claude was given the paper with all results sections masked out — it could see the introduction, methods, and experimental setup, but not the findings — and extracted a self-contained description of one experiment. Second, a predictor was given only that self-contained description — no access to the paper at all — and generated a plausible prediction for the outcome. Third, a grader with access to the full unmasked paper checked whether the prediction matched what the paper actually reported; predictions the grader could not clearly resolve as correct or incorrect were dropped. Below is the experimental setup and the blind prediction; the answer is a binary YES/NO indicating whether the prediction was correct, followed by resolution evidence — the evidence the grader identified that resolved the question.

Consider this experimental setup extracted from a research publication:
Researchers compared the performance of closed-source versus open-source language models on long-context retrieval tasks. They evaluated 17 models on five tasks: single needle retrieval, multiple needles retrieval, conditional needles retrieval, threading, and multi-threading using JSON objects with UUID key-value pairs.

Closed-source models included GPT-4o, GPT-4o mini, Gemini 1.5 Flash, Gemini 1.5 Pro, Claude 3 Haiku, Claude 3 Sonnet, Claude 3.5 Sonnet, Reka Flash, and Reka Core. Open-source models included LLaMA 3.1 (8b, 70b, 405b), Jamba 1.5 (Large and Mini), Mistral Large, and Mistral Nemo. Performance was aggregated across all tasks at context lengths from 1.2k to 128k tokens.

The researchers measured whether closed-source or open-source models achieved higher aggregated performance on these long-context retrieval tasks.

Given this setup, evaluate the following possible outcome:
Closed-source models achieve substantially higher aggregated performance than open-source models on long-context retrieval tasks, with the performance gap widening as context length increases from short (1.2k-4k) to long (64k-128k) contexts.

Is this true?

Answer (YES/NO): YES